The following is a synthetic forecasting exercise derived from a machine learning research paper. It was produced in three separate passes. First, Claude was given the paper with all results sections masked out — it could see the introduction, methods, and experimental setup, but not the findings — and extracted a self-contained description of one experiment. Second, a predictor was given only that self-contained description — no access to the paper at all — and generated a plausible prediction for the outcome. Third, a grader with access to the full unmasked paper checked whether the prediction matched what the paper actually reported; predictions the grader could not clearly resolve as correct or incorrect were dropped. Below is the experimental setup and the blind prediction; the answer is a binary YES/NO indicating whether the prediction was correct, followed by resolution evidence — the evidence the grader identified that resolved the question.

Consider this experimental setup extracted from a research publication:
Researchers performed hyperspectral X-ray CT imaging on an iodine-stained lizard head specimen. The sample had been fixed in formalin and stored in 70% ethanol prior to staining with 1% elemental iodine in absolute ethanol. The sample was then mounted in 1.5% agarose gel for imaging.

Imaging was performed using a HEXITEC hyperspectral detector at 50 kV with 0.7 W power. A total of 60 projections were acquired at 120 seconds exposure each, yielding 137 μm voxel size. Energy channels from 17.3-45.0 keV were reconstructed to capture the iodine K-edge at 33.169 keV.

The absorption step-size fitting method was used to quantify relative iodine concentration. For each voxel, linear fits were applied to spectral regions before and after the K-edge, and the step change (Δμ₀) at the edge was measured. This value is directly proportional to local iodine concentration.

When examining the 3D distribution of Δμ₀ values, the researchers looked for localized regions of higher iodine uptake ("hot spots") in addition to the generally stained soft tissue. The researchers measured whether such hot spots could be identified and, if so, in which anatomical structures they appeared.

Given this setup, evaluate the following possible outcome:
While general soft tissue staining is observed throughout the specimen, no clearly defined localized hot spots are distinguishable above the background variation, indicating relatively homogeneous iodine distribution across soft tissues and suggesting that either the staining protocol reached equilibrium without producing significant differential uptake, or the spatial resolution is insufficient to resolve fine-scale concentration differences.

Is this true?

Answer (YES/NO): NO